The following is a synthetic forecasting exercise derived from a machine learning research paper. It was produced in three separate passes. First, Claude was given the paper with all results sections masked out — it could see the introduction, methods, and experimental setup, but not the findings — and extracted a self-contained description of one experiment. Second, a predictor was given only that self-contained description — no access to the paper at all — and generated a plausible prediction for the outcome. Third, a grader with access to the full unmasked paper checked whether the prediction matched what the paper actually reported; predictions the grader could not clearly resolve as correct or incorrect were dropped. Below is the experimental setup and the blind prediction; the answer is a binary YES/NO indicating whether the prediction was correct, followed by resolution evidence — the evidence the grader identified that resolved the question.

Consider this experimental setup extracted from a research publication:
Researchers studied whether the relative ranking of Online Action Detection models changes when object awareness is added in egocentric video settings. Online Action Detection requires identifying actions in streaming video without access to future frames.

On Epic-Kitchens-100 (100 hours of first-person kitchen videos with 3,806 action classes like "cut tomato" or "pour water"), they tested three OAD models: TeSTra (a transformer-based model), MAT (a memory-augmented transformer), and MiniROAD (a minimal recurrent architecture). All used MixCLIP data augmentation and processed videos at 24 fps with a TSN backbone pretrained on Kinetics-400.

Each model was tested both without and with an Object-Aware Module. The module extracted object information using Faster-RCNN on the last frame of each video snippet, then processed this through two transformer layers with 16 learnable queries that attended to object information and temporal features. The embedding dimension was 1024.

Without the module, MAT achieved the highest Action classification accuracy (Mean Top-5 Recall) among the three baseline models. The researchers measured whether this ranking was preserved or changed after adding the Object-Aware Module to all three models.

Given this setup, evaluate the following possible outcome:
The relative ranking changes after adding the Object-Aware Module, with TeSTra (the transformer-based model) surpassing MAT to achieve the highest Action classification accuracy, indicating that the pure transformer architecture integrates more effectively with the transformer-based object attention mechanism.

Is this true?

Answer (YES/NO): NO